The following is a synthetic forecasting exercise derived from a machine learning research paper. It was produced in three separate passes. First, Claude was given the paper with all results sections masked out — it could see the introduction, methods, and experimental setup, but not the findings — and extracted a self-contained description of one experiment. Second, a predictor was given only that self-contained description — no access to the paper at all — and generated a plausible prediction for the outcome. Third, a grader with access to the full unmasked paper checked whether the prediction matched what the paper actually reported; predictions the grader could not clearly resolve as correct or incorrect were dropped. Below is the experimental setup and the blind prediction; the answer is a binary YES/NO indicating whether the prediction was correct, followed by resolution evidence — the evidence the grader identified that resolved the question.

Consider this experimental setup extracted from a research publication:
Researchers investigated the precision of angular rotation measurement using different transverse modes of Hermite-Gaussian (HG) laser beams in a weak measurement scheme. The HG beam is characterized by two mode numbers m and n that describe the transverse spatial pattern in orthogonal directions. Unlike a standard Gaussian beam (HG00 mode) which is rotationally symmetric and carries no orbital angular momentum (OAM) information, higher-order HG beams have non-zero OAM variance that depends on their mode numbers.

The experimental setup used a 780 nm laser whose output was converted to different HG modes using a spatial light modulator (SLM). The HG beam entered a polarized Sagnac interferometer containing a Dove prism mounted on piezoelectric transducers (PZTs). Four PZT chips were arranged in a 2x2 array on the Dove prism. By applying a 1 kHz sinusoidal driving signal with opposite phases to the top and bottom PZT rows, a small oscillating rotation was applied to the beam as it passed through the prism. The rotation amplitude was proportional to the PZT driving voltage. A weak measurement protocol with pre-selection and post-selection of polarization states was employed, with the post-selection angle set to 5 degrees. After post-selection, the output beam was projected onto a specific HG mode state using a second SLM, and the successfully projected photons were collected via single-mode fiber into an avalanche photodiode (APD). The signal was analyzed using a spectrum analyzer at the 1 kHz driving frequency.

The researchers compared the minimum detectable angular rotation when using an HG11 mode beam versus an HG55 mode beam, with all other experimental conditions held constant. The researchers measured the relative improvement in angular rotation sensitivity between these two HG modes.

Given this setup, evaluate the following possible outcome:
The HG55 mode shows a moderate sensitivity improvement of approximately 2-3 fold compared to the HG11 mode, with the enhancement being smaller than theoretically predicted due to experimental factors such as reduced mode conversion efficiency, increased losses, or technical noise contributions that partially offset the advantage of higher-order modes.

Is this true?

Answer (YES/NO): NO